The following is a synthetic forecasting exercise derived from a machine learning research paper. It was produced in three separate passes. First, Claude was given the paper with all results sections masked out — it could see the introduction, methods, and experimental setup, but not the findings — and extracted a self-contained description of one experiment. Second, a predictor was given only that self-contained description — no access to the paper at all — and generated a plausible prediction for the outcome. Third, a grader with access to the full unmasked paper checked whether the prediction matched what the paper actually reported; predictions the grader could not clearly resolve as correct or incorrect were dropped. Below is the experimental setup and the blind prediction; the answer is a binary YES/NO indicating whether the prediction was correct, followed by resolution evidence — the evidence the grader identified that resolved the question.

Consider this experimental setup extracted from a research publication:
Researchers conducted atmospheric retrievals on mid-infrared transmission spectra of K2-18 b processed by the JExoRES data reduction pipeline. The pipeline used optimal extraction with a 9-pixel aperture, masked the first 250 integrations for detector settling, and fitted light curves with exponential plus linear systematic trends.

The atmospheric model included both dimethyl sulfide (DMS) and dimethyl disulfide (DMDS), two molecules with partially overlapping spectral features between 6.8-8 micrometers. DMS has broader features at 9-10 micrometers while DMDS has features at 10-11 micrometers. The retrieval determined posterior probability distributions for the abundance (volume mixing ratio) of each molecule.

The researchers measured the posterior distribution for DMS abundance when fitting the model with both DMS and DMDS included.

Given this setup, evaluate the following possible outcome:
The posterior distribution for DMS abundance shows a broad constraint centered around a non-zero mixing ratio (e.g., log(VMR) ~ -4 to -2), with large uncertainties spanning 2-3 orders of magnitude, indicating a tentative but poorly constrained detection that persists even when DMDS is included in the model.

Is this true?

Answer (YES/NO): NO